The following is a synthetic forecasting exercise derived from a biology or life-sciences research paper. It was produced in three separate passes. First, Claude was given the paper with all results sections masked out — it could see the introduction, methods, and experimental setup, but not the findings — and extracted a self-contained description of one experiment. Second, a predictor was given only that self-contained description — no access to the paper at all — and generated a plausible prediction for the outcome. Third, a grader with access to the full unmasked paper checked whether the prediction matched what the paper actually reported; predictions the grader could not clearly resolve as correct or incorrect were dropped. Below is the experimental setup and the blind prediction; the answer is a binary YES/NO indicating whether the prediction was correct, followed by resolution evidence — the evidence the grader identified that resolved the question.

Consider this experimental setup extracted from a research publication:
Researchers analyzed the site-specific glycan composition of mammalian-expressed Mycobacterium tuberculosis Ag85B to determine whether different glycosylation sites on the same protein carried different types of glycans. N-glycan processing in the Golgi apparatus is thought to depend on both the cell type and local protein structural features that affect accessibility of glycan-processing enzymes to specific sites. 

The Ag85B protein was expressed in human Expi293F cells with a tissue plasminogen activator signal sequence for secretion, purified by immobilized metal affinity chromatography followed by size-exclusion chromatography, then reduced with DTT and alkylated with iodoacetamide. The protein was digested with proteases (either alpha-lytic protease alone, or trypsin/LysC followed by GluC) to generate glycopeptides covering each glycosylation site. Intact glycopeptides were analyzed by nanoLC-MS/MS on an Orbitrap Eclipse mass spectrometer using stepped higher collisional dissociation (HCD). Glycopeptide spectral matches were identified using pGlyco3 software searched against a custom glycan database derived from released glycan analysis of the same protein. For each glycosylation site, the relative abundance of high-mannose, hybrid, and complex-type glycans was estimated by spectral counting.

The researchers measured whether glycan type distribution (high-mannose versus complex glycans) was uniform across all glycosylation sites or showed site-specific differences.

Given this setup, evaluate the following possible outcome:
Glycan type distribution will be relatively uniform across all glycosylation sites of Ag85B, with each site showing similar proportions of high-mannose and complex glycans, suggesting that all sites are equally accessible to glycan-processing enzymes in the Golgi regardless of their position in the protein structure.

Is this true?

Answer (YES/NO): NO